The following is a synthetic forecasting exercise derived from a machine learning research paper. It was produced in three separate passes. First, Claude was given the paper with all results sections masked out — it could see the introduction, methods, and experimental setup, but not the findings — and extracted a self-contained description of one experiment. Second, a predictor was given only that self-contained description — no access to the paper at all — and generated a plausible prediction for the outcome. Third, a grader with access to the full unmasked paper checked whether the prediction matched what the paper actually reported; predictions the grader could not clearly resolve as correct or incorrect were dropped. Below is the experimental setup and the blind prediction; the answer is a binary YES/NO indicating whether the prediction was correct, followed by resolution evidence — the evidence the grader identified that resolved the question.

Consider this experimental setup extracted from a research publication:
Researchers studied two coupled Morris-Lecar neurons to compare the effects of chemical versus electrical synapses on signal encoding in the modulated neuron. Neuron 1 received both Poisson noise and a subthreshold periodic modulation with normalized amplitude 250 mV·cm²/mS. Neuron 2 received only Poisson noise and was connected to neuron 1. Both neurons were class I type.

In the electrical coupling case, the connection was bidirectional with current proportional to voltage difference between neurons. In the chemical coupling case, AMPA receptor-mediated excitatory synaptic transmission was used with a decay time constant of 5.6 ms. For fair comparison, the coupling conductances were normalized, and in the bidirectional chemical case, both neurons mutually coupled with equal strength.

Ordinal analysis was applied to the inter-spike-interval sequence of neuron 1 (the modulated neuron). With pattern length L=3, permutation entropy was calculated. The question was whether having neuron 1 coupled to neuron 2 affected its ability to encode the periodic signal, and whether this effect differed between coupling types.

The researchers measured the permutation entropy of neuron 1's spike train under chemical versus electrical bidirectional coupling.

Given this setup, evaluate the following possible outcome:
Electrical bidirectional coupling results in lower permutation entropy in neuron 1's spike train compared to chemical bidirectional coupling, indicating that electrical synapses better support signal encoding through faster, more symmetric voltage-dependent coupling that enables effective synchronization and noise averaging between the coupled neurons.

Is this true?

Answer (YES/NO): NO